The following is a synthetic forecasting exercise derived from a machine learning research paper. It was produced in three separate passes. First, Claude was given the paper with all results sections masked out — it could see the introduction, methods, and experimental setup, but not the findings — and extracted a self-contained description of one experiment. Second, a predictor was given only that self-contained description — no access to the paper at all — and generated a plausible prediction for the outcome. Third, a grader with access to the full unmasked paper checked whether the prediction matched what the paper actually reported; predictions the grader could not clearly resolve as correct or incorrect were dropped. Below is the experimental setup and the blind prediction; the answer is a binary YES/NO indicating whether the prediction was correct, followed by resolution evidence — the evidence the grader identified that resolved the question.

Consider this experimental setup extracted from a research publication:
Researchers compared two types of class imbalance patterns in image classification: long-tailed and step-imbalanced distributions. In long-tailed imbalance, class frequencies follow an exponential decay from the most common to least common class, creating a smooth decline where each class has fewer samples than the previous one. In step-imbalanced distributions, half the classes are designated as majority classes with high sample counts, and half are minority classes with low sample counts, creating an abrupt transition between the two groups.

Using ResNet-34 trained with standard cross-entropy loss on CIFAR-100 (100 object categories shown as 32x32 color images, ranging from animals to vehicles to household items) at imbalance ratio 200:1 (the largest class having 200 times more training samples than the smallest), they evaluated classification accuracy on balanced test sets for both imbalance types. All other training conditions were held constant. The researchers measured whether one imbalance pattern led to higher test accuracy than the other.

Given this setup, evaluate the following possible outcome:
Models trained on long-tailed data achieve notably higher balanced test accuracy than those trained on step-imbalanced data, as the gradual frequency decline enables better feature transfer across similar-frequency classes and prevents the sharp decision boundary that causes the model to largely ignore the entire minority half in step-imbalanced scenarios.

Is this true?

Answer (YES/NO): YES